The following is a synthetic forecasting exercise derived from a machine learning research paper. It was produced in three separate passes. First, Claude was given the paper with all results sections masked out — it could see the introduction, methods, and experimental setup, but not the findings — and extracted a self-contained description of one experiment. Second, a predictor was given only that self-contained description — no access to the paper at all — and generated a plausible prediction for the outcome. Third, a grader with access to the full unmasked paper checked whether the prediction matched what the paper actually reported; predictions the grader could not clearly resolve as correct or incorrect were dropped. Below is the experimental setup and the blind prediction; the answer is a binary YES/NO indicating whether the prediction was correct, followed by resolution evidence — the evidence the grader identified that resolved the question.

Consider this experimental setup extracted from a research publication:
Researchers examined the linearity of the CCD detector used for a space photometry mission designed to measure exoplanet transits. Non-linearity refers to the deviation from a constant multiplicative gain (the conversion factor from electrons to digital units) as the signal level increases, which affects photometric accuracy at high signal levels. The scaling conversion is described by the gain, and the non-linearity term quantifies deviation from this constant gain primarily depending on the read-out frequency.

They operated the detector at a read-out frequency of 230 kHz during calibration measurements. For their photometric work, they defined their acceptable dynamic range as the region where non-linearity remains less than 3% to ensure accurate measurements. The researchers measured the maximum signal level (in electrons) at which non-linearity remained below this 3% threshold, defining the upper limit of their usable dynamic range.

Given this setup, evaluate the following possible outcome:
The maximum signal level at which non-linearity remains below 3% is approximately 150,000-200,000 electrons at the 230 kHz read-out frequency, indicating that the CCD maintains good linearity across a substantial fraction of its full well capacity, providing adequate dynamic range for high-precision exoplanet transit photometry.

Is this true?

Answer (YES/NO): NO